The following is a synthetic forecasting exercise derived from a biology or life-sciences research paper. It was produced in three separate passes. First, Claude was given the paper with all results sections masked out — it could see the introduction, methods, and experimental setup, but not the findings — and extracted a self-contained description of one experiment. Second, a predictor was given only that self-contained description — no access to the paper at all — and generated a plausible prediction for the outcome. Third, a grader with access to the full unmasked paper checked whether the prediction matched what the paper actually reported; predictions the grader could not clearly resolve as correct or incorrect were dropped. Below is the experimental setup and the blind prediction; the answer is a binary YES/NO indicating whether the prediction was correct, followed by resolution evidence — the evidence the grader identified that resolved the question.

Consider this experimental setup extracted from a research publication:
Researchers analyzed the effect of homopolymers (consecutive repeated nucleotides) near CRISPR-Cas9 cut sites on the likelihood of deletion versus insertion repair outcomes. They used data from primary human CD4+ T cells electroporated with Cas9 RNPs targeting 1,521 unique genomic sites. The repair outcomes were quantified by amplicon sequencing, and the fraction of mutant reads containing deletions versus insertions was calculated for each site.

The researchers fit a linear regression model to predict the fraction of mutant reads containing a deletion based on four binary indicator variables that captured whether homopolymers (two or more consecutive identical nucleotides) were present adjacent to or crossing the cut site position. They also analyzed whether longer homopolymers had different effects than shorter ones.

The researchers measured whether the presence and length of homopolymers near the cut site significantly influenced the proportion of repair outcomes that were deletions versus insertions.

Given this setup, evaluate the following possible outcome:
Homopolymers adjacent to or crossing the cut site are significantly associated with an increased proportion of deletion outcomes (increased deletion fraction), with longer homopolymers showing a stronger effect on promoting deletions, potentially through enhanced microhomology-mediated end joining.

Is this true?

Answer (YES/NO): YES